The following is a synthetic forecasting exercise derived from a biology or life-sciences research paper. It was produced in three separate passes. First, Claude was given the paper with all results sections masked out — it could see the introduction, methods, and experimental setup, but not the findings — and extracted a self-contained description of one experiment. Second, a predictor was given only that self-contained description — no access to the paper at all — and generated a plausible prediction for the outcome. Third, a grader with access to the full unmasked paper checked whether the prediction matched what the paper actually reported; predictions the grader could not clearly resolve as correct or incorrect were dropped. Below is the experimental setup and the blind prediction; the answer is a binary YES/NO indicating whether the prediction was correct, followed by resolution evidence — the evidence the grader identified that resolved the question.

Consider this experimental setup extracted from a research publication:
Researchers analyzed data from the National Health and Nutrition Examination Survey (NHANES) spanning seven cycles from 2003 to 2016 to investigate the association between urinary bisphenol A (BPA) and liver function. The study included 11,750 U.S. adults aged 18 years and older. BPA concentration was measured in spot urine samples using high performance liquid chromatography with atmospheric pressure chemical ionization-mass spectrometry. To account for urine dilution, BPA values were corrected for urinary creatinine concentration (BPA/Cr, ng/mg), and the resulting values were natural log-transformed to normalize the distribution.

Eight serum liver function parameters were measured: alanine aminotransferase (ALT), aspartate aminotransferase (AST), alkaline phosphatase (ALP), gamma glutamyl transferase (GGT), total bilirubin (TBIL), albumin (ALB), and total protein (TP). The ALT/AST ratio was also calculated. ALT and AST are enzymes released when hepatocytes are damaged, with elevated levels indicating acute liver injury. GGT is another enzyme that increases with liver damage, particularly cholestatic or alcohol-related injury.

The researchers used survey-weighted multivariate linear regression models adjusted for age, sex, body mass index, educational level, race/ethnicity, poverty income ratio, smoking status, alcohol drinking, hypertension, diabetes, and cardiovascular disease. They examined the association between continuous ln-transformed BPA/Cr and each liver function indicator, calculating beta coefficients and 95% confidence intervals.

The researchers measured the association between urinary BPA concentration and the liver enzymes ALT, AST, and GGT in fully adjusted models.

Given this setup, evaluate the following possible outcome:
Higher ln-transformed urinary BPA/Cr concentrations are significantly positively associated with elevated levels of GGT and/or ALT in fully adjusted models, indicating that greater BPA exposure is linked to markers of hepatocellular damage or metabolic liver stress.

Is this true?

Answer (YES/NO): NO